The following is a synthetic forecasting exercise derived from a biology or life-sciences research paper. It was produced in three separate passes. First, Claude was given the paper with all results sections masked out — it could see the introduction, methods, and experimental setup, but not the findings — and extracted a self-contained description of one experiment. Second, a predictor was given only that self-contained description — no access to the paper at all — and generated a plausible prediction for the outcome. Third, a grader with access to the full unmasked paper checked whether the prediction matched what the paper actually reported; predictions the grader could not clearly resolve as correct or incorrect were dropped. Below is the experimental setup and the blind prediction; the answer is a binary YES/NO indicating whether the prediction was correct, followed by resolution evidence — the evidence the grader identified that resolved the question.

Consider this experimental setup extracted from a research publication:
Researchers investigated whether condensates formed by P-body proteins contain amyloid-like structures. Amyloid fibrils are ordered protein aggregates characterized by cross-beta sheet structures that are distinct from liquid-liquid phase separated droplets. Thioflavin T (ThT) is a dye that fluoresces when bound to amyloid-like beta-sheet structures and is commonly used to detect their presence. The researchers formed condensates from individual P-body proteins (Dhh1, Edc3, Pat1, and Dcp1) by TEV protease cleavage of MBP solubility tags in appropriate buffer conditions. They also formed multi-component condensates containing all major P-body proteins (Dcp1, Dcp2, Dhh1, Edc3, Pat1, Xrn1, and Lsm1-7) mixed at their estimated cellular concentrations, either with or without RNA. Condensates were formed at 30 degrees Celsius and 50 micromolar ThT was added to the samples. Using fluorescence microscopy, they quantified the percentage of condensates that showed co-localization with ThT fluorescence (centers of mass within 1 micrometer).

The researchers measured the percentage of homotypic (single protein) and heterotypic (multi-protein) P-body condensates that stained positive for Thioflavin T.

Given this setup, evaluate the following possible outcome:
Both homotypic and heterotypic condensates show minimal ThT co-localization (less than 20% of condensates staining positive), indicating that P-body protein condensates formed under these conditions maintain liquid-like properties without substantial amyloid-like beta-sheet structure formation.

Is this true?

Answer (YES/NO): NO